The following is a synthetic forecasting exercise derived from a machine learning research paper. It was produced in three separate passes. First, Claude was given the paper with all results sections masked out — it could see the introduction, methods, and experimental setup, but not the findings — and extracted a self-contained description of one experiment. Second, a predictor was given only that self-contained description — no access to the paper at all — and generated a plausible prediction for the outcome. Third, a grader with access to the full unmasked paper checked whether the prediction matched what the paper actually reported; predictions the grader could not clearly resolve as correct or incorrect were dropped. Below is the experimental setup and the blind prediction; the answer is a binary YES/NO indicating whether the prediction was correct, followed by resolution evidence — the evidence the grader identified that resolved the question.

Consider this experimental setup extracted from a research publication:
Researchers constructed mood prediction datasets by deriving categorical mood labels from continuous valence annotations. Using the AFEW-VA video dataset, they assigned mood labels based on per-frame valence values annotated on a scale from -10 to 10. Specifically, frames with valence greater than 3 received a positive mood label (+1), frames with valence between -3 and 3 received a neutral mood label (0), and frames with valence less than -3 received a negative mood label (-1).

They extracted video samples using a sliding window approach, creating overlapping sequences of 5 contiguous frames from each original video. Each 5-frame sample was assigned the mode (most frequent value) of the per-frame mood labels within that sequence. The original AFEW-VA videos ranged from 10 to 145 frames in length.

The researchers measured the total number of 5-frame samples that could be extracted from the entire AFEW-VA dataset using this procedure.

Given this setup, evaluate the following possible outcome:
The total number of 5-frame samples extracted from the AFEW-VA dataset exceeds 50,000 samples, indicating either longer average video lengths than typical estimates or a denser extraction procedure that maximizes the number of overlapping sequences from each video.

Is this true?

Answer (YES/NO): NO